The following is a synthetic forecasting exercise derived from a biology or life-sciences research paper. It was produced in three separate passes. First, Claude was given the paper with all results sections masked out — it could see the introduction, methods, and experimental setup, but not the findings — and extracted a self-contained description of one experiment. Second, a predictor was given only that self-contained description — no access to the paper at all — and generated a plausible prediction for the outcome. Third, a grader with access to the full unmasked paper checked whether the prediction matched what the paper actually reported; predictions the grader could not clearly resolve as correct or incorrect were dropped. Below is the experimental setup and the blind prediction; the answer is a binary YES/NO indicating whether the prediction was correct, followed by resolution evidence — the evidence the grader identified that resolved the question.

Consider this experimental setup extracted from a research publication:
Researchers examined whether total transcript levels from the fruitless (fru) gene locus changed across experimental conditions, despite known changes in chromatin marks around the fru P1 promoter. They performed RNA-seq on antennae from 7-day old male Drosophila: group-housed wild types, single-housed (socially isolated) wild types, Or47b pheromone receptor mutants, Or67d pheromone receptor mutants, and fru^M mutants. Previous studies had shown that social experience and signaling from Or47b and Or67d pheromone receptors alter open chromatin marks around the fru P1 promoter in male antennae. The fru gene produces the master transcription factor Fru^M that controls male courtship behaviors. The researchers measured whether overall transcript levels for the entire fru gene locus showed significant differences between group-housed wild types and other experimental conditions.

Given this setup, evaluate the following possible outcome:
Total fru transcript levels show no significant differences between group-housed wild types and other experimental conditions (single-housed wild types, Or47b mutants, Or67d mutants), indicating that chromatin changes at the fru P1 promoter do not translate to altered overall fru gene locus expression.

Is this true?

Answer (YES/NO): YES